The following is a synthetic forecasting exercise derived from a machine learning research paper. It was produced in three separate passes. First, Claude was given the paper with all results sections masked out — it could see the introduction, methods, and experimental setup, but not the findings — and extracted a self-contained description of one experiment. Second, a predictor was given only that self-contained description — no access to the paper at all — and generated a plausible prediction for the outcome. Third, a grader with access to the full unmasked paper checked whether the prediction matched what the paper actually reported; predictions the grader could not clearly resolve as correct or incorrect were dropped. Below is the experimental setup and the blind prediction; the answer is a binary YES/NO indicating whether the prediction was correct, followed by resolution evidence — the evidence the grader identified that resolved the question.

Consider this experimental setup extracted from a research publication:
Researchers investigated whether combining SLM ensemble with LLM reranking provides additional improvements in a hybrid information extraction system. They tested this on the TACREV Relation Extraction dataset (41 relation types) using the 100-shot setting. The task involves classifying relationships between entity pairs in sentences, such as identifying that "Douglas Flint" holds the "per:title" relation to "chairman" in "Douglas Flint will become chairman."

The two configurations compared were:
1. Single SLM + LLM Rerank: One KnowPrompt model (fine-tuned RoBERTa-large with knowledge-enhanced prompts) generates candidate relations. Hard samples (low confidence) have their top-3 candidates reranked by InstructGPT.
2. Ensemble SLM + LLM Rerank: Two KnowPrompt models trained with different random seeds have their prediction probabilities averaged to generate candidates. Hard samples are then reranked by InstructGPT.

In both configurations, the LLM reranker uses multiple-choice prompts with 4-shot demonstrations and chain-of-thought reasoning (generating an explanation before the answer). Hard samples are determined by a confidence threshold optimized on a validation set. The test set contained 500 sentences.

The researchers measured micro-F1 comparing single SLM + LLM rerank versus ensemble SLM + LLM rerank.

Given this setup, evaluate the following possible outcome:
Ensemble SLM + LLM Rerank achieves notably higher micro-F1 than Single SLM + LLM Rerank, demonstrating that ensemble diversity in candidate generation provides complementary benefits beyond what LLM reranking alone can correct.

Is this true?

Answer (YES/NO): YES